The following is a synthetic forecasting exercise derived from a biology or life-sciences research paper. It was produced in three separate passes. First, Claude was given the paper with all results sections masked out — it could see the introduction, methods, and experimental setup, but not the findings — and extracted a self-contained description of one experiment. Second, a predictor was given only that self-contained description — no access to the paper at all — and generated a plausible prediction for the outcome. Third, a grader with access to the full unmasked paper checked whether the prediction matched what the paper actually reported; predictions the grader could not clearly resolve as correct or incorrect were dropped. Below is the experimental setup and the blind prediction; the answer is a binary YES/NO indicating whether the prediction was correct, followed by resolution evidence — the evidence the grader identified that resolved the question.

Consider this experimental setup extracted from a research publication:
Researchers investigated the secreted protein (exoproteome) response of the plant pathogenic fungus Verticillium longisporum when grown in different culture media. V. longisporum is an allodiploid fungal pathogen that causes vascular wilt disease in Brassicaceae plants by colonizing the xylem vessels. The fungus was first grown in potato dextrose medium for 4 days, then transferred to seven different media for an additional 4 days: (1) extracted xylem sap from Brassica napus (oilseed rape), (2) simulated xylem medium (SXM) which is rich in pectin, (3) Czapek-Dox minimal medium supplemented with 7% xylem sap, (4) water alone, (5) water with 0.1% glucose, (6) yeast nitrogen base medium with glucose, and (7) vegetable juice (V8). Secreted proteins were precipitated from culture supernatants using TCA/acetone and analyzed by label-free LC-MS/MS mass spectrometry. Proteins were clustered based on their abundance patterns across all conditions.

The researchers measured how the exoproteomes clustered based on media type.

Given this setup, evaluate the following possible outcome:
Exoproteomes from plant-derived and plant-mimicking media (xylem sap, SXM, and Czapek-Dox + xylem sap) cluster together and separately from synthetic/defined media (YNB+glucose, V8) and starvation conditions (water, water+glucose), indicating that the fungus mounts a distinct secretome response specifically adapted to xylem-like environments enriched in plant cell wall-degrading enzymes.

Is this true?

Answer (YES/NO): NO